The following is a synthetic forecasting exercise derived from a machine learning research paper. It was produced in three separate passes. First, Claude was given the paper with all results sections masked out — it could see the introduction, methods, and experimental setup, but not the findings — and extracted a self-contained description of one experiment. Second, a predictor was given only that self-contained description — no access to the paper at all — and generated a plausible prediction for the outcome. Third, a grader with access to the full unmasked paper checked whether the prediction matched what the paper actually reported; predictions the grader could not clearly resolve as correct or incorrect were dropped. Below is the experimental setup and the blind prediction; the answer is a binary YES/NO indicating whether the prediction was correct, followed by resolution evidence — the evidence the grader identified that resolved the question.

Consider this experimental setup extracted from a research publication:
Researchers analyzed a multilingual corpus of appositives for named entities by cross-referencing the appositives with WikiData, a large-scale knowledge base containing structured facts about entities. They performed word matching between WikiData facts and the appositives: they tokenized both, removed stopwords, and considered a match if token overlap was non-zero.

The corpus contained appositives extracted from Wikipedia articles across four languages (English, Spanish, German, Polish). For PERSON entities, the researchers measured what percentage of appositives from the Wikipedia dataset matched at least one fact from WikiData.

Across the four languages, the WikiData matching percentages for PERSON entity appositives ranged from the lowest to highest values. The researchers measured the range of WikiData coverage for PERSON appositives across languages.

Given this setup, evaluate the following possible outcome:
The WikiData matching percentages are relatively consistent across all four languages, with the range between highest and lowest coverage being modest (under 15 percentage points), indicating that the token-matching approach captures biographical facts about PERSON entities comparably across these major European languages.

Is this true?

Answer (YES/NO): YES